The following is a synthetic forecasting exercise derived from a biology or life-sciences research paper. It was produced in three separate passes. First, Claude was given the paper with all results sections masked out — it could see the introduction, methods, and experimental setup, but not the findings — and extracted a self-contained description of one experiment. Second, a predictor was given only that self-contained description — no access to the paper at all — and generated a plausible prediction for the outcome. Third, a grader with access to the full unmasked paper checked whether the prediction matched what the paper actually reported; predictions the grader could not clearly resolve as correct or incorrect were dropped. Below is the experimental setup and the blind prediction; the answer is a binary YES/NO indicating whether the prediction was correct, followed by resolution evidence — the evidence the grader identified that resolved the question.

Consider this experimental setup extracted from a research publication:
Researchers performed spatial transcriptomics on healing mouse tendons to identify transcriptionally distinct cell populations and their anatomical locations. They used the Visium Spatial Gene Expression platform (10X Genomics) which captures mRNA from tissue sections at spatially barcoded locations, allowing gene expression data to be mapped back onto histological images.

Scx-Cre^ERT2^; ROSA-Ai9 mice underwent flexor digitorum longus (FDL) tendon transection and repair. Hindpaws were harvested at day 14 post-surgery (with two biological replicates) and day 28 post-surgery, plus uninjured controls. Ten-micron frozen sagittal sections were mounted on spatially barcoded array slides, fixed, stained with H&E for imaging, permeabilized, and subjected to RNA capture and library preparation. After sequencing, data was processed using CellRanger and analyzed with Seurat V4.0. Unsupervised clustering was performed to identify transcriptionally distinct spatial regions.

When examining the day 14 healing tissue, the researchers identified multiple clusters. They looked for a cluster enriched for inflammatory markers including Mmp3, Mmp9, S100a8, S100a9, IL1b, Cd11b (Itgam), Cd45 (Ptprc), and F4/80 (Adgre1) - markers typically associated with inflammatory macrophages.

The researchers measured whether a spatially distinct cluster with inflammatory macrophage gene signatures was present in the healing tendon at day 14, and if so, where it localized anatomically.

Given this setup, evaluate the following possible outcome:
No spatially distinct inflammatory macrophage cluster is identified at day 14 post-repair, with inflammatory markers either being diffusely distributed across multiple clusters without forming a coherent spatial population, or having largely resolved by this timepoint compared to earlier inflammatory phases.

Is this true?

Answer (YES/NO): NO